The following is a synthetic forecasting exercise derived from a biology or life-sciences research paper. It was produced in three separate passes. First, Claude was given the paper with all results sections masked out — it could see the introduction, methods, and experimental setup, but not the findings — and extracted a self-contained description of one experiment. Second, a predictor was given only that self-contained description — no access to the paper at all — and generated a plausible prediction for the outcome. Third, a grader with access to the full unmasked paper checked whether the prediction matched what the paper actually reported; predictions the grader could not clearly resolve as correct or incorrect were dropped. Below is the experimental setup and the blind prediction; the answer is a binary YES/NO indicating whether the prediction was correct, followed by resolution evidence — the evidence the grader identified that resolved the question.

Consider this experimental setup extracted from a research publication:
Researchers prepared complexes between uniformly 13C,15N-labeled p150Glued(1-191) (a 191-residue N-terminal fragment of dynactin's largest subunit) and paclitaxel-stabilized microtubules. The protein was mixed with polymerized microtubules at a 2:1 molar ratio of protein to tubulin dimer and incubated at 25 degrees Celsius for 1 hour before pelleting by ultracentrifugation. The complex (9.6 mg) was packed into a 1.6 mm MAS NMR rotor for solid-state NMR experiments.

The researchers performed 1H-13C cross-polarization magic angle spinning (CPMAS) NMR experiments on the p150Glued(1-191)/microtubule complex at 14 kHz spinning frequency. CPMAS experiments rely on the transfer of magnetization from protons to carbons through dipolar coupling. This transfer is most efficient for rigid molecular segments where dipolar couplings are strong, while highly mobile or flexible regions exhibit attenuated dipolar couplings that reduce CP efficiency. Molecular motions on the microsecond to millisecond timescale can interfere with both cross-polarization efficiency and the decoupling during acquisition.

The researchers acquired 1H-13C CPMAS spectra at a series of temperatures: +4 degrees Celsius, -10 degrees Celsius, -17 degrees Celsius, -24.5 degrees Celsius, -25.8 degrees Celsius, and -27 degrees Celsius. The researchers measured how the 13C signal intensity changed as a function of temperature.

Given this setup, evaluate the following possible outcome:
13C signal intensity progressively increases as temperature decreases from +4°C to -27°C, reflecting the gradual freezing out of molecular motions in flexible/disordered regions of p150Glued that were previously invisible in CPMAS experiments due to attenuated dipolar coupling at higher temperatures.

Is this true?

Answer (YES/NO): YES